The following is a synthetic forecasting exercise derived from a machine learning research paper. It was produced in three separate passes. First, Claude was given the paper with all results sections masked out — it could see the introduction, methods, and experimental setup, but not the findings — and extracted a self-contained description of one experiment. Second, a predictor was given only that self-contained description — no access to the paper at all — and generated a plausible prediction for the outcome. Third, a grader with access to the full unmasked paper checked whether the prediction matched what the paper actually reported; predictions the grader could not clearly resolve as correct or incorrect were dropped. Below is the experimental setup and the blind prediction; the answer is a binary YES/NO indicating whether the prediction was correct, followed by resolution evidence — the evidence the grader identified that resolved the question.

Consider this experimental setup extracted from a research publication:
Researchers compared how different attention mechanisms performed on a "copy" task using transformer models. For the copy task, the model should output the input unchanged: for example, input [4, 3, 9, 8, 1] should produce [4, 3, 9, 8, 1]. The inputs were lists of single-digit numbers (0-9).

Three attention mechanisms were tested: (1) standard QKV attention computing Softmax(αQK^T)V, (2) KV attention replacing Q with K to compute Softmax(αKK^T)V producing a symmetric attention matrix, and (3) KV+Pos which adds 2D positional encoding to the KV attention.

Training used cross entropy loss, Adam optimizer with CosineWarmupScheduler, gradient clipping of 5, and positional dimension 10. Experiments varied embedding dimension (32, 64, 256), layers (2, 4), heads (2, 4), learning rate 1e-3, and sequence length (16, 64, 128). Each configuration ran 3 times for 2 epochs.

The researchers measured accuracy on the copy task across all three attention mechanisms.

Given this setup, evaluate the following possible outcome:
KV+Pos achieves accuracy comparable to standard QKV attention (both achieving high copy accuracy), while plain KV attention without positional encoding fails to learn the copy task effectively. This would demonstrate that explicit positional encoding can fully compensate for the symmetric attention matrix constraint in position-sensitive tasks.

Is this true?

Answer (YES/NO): NO